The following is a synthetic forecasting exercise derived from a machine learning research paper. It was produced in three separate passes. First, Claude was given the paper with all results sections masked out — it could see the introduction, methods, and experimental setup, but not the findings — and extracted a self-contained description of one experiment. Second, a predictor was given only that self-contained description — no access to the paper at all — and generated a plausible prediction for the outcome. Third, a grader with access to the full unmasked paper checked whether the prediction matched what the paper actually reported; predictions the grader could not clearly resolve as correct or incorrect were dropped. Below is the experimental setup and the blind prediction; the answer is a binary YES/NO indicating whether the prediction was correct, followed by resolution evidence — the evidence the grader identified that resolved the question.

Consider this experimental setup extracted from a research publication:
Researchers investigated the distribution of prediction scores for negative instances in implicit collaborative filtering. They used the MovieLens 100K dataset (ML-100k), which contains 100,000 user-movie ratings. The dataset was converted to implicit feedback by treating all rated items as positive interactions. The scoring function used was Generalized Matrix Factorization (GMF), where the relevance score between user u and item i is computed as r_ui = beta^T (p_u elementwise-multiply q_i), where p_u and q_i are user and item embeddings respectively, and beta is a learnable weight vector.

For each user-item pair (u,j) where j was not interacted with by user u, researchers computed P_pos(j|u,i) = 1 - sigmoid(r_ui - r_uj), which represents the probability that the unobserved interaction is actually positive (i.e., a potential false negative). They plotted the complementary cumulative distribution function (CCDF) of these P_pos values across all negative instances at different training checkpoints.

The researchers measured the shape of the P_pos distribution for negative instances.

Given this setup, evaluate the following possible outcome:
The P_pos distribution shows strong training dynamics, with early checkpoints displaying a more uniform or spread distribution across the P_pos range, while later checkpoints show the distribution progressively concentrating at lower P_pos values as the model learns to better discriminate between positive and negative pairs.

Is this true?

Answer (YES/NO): NO